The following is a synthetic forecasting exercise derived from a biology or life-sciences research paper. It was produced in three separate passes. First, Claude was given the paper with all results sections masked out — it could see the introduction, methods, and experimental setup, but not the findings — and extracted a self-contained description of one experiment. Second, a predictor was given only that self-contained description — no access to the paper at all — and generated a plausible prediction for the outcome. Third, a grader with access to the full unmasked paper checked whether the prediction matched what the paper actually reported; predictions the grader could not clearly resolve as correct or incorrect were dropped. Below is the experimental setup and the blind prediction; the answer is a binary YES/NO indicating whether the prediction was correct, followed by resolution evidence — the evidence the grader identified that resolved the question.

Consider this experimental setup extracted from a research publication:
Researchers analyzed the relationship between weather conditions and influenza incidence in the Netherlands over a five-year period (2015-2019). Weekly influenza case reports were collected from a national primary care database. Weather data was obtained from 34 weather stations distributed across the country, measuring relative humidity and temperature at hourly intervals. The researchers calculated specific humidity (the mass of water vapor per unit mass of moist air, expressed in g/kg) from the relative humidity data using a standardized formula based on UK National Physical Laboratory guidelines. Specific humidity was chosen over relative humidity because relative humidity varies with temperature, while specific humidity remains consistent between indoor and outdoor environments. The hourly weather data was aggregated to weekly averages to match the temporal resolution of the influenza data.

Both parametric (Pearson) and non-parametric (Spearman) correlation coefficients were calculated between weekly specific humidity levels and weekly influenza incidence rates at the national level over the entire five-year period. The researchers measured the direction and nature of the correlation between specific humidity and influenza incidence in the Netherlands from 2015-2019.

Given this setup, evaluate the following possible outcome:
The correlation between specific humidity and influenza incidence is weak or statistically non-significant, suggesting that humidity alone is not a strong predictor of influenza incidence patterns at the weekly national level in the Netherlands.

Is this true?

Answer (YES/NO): NO